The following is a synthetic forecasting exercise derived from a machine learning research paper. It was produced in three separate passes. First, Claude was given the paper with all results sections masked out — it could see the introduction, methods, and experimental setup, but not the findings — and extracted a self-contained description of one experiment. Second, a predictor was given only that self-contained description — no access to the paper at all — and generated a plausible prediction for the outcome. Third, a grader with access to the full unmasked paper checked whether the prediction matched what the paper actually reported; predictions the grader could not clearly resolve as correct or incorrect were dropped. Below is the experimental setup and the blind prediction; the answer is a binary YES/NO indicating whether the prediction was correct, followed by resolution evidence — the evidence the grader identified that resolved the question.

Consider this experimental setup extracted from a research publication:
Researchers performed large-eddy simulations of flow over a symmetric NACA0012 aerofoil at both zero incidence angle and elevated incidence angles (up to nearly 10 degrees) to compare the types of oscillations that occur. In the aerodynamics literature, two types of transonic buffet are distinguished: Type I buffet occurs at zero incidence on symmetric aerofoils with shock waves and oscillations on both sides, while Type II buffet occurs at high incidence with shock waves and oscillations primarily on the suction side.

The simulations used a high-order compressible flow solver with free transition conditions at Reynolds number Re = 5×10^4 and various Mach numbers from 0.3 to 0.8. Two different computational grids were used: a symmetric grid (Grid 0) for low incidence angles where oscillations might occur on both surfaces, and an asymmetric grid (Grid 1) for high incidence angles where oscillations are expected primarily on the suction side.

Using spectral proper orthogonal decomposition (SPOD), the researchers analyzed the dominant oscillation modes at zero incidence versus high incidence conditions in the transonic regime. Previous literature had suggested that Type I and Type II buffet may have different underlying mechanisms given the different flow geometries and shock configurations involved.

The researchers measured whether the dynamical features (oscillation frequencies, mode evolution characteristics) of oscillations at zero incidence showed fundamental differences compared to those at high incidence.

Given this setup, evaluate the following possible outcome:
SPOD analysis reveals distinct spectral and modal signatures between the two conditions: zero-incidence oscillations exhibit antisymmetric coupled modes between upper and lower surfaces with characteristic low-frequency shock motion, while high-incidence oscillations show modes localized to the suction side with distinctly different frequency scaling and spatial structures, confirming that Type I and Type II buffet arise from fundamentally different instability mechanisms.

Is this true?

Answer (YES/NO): NO